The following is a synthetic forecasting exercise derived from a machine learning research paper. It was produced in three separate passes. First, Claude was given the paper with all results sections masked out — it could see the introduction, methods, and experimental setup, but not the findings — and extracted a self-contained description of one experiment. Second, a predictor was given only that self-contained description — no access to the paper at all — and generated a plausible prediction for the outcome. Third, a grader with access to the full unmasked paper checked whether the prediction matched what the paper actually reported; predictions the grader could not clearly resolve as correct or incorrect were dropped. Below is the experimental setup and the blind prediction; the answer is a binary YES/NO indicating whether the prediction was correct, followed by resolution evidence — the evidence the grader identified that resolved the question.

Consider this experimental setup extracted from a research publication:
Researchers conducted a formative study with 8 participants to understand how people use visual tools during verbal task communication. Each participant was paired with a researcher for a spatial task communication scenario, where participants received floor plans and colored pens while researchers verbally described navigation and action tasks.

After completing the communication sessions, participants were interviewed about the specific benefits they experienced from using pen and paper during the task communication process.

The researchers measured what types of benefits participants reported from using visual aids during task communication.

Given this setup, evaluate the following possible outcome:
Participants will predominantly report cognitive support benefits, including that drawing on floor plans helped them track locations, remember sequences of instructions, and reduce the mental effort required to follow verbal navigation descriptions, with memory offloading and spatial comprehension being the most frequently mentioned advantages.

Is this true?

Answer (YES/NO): NO